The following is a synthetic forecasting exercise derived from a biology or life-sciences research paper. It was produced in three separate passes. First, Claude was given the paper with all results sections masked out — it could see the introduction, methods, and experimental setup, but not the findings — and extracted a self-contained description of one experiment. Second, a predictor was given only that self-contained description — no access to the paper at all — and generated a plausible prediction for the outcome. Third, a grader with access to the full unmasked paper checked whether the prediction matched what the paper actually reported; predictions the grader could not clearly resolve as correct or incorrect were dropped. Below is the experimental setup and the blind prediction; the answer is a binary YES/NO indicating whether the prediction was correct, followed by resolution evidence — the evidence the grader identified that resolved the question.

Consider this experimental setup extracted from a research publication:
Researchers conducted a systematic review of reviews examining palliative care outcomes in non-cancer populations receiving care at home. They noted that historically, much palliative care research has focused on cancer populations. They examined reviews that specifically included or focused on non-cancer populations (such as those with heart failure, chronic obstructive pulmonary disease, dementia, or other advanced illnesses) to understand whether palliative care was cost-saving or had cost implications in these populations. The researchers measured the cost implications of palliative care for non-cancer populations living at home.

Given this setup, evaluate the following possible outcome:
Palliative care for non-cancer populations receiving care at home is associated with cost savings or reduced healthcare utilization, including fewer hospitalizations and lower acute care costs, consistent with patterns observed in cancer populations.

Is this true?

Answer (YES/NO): YES